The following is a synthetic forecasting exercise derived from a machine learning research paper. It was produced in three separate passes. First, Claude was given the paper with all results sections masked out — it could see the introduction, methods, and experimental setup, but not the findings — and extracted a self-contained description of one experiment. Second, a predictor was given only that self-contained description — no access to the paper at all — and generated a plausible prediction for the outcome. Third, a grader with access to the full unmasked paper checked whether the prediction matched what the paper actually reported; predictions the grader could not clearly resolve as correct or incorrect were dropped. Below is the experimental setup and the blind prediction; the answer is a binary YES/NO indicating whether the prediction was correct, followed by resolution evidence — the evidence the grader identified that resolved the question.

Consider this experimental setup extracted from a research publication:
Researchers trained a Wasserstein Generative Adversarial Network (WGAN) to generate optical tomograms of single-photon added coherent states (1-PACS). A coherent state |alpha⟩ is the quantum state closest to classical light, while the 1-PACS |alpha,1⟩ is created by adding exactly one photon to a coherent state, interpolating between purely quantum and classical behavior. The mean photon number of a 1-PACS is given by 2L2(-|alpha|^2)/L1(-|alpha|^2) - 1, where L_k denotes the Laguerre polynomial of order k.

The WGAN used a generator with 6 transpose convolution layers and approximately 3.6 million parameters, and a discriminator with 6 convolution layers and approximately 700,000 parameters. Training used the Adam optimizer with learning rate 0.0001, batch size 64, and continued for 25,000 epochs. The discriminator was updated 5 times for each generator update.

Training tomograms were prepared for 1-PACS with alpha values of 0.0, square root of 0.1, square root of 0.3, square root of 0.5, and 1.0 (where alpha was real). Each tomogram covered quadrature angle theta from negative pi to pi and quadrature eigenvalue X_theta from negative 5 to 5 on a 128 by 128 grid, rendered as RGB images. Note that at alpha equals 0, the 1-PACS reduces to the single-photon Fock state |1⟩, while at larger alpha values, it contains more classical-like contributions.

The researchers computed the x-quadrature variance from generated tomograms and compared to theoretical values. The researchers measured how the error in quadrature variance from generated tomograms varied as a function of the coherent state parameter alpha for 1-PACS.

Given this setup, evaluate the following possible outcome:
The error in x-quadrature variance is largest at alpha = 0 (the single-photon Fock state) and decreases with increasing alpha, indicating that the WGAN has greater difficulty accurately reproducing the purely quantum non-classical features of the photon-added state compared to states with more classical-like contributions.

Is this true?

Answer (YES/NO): NO